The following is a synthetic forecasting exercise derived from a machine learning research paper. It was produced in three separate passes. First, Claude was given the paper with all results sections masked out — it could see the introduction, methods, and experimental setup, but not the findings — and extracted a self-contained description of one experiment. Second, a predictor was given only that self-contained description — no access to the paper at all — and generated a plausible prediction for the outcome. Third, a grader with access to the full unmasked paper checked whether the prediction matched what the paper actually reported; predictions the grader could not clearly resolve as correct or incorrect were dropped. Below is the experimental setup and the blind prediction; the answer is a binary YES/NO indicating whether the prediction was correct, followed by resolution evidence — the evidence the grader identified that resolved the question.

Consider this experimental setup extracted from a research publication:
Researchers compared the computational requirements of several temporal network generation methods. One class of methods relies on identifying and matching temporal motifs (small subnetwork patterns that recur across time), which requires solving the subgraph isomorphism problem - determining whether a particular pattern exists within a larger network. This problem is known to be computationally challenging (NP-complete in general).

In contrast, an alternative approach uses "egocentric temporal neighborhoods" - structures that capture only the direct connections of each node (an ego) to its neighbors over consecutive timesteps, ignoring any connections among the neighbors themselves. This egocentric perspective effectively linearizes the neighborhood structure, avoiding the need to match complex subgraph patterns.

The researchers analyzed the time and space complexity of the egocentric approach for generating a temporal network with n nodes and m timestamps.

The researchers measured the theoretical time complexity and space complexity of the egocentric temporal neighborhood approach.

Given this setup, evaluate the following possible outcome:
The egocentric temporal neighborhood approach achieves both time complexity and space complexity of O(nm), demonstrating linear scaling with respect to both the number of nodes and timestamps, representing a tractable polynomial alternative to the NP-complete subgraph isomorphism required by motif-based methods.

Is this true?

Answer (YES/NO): NO